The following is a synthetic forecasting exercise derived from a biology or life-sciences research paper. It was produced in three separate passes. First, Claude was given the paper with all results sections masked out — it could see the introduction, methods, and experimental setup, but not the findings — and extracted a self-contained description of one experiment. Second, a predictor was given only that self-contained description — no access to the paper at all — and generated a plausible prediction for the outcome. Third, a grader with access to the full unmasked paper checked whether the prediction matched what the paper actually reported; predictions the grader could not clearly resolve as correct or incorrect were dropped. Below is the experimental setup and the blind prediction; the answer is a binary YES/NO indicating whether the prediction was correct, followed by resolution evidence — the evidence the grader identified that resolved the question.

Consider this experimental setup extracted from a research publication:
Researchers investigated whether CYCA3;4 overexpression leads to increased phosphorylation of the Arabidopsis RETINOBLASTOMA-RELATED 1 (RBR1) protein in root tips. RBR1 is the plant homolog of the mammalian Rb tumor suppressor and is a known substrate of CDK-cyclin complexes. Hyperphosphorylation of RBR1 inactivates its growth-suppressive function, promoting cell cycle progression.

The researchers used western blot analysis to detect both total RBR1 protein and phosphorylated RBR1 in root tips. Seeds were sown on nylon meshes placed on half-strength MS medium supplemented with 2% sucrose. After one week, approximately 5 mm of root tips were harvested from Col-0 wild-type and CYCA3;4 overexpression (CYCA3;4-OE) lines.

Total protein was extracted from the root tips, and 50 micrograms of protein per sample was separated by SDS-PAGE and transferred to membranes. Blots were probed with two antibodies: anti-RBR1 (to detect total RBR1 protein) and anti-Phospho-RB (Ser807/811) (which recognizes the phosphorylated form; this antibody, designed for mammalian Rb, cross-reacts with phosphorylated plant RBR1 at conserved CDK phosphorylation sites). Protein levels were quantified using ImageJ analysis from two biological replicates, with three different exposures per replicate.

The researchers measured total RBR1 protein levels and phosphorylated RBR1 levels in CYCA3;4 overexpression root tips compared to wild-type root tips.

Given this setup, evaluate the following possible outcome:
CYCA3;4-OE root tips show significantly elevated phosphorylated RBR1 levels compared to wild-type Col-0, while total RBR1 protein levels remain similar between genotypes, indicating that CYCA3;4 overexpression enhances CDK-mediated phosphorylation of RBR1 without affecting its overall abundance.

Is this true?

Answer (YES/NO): YES